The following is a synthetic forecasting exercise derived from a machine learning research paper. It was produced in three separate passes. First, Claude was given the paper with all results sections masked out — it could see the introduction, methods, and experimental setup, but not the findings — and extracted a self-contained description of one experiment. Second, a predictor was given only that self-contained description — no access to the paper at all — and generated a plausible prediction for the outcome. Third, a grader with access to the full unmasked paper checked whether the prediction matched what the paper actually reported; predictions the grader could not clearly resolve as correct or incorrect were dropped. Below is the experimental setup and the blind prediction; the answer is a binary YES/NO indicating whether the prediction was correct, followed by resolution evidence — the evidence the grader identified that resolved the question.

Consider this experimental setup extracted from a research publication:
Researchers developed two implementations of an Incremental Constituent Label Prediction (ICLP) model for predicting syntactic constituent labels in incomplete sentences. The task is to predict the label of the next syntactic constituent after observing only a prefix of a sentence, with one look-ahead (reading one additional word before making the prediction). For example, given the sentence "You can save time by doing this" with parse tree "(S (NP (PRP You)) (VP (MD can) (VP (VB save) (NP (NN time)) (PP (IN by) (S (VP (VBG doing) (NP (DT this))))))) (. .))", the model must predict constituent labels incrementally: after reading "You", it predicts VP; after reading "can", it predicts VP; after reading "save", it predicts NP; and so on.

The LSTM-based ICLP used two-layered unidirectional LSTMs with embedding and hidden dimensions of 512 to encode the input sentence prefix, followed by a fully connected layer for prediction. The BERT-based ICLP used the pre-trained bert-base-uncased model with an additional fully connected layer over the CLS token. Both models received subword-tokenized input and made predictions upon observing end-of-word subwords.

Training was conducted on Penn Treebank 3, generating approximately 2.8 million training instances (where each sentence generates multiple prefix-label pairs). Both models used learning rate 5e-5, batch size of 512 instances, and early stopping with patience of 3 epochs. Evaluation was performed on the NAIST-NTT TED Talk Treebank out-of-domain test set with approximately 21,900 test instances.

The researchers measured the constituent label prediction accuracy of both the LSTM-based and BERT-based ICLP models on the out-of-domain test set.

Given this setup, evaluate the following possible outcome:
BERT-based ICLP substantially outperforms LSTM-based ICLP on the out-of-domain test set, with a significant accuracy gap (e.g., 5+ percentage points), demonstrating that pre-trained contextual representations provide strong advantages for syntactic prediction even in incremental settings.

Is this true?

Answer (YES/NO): NO